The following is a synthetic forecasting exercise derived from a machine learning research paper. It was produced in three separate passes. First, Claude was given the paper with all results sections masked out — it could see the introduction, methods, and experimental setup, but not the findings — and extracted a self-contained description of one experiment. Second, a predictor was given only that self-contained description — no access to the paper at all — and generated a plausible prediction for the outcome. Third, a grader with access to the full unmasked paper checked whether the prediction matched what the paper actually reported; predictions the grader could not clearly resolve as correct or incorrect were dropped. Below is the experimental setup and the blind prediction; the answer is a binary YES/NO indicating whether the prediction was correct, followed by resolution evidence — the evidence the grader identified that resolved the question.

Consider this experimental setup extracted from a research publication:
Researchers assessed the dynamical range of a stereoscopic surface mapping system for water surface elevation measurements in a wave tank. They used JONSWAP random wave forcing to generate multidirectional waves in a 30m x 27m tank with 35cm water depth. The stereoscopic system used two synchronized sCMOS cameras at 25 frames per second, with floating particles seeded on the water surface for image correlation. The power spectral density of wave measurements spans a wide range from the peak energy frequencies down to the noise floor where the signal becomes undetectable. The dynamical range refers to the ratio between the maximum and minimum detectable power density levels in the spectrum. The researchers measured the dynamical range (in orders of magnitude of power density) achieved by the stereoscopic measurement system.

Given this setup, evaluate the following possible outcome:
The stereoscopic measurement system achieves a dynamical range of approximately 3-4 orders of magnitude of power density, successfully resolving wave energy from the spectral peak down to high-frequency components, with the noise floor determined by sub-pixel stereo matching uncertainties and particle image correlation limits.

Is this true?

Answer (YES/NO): NO